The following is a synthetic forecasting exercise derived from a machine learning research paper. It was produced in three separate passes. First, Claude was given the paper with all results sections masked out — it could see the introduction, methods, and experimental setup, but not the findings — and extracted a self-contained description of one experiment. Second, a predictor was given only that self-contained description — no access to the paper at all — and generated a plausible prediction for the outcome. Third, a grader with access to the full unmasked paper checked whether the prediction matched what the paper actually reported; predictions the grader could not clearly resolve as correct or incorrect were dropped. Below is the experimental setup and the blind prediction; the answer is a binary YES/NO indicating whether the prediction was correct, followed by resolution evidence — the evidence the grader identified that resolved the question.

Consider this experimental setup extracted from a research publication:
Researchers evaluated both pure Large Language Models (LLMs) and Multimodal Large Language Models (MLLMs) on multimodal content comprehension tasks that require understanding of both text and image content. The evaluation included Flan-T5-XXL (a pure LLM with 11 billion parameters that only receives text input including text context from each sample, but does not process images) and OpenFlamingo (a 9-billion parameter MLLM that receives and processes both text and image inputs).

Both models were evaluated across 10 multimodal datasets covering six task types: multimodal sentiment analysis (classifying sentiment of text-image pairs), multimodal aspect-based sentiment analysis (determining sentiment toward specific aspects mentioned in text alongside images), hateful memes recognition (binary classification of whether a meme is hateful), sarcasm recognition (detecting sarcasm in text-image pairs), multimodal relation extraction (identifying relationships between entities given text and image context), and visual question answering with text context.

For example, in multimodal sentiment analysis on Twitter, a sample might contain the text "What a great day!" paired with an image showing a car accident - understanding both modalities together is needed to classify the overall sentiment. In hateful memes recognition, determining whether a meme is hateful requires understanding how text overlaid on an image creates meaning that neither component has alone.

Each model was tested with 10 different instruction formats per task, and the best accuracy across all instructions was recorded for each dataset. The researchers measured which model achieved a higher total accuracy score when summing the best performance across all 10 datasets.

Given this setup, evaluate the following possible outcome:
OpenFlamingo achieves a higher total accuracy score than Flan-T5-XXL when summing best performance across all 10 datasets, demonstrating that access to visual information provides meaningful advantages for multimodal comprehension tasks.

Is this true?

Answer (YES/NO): NO